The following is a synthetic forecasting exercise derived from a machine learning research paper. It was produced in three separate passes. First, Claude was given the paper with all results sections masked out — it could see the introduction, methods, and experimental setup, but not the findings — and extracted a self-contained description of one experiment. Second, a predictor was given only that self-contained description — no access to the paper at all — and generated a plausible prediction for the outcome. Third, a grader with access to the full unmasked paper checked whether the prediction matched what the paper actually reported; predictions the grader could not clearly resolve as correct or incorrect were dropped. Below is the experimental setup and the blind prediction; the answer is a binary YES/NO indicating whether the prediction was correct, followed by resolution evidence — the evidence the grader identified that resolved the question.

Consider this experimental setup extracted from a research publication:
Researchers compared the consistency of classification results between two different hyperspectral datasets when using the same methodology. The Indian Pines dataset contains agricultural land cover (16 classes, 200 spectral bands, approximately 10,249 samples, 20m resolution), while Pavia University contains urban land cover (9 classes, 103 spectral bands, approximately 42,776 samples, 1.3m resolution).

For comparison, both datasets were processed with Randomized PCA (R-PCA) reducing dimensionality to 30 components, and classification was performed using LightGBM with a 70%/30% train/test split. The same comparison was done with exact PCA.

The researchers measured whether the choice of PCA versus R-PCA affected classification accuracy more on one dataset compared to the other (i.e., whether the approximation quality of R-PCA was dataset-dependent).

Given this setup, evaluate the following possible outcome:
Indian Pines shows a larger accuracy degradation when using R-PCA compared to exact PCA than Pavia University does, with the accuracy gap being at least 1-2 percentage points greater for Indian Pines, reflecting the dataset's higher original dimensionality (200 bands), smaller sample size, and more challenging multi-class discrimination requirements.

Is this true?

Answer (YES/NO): NO